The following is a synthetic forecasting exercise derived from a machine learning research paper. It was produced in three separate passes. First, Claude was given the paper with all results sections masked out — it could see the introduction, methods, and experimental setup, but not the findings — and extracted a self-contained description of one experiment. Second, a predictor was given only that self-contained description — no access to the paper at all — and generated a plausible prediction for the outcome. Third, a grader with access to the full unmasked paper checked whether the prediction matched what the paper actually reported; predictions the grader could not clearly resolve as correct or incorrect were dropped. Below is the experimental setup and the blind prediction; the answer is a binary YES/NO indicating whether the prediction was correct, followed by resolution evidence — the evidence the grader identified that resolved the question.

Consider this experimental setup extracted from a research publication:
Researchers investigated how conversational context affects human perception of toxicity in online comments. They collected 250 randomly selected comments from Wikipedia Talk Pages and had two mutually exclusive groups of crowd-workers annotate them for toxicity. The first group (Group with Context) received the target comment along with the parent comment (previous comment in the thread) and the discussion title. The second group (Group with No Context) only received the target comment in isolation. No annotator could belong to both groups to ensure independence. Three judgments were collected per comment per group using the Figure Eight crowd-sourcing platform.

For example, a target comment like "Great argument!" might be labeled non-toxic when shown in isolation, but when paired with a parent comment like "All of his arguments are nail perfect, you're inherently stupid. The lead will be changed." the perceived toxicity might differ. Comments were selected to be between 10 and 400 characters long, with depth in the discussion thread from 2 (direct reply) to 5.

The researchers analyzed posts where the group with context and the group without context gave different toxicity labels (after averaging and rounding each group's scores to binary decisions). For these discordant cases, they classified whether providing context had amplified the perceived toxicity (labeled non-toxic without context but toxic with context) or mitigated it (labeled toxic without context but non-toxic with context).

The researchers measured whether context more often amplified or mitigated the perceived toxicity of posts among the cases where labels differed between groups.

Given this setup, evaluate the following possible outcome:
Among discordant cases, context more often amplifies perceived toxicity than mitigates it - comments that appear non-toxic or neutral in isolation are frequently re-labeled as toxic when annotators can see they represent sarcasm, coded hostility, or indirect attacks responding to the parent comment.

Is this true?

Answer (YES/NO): YES